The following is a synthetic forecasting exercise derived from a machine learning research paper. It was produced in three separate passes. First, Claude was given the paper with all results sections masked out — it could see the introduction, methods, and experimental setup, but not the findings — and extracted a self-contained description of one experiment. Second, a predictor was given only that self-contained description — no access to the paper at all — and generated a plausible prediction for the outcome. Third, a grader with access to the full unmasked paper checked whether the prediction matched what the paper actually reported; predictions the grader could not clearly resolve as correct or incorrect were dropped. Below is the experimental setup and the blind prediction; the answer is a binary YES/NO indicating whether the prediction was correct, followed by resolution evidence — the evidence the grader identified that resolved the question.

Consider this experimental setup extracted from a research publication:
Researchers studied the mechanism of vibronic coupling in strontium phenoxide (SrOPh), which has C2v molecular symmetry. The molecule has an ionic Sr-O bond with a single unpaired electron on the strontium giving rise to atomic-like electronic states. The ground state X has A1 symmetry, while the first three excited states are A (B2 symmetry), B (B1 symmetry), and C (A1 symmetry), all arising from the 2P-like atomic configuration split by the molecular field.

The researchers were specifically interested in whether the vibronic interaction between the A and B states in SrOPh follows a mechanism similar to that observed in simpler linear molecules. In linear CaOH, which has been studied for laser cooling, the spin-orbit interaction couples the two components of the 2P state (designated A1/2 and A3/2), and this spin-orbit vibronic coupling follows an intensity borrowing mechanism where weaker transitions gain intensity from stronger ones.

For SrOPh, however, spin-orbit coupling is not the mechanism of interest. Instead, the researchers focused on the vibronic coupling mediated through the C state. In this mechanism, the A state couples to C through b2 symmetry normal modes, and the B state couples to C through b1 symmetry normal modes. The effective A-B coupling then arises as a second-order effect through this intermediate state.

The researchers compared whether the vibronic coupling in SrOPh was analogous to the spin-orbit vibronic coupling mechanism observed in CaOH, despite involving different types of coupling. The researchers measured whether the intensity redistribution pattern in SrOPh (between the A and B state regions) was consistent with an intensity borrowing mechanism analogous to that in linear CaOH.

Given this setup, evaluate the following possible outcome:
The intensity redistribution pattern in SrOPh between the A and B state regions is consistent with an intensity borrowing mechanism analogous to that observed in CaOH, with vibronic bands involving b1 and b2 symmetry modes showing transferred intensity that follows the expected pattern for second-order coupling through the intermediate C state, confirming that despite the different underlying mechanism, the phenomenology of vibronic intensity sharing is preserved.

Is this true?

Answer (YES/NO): YES